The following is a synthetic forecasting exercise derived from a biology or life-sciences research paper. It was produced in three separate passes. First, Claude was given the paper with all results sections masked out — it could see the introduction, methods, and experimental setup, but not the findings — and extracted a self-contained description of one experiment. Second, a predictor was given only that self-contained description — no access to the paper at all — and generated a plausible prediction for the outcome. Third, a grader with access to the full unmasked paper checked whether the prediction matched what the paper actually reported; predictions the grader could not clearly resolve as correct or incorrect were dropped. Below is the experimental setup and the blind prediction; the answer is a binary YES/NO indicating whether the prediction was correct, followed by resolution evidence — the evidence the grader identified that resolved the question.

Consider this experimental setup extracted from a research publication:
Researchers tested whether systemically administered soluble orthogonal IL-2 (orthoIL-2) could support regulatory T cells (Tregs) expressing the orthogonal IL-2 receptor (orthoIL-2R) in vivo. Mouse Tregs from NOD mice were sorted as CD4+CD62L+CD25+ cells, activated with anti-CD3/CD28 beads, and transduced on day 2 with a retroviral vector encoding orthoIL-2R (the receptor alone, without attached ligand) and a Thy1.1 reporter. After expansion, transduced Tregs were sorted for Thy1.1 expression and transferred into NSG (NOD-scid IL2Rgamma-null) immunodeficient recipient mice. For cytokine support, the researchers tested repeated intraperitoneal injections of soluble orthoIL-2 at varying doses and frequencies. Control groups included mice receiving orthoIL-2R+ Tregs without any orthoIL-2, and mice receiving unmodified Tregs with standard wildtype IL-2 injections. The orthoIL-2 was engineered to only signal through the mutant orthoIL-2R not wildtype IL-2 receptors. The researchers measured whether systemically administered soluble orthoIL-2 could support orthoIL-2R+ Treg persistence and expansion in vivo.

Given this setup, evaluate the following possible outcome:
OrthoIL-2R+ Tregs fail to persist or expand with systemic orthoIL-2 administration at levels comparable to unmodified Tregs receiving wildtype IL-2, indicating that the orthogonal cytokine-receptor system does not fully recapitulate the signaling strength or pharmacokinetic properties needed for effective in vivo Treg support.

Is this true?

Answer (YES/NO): YES